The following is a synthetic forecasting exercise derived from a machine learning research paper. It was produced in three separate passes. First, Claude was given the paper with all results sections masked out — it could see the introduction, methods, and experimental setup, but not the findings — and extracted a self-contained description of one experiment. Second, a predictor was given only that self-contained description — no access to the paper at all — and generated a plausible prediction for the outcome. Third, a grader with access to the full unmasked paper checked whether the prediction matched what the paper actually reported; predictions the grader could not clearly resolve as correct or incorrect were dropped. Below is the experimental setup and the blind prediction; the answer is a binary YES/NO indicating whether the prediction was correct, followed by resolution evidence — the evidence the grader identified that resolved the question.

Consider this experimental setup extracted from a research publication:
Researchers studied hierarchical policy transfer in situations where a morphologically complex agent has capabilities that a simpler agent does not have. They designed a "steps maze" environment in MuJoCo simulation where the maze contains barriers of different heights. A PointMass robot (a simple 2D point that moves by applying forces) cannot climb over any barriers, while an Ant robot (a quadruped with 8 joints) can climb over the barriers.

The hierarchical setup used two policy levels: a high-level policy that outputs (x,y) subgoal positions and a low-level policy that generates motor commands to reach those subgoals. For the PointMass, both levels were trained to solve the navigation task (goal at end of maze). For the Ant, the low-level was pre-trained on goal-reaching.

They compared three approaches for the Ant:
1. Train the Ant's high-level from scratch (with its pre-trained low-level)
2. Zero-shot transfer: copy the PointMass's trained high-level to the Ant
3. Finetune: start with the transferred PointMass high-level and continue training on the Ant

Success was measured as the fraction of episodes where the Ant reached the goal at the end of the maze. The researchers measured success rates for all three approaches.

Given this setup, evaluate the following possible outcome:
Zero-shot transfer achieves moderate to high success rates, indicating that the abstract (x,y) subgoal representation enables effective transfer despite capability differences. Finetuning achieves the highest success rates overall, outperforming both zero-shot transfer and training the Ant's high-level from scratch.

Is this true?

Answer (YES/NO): NO